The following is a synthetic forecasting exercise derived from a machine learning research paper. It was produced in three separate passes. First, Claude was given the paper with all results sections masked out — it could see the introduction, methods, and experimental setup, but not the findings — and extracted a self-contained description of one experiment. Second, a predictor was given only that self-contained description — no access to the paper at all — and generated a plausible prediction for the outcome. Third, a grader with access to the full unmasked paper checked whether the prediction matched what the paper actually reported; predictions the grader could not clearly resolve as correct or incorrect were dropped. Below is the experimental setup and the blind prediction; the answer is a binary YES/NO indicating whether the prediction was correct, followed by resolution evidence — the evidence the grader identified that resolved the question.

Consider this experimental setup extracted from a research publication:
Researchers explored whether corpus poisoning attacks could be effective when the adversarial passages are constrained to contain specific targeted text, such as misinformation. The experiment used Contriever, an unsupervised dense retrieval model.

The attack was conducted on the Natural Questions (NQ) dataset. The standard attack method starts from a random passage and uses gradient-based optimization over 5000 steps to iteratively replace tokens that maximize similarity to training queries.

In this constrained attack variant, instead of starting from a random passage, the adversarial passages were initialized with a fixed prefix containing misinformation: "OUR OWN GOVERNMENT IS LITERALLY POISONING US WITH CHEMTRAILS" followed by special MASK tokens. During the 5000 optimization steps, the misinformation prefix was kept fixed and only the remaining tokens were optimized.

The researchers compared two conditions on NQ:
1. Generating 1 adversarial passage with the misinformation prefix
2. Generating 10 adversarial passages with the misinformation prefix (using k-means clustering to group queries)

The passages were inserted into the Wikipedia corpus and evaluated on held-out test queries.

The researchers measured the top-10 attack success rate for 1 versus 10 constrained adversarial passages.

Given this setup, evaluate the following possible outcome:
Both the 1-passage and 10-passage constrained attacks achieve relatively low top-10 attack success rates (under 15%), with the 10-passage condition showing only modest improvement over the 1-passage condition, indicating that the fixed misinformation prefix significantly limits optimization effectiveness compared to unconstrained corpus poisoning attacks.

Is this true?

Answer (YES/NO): NO